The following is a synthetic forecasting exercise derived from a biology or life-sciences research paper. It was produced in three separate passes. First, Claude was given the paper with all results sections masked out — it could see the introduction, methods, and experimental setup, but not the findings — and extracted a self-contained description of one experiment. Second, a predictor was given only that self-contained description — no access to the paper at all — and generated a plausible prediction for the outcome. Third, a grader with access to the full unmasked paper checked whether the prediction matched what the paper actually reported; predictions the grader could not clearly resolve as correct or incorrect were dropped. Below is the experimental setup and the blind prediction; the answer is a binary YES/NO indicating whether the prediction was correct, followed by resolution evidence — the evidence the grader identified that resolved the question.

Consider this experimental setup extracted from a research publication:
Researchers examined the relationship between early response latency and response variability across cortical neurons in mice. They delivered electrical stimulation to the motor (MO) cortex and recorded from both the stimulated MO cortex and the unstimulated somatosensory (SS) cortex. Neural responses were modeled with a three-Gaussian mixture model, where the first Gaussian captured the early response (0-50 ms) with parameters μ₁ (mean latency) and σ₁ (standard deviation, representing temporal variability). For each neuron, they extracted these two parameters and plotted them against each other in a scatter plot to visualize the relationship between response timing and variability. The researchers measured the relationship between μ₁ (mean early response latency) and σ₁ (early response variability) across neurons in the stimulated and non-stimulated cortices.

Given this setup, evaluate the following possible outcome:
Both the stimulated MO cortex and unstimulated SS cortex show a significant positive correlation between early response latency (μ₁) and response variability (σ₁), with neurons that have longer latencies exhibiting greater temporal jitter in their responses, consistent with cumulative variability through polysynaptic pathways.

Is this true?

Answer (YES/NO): NO